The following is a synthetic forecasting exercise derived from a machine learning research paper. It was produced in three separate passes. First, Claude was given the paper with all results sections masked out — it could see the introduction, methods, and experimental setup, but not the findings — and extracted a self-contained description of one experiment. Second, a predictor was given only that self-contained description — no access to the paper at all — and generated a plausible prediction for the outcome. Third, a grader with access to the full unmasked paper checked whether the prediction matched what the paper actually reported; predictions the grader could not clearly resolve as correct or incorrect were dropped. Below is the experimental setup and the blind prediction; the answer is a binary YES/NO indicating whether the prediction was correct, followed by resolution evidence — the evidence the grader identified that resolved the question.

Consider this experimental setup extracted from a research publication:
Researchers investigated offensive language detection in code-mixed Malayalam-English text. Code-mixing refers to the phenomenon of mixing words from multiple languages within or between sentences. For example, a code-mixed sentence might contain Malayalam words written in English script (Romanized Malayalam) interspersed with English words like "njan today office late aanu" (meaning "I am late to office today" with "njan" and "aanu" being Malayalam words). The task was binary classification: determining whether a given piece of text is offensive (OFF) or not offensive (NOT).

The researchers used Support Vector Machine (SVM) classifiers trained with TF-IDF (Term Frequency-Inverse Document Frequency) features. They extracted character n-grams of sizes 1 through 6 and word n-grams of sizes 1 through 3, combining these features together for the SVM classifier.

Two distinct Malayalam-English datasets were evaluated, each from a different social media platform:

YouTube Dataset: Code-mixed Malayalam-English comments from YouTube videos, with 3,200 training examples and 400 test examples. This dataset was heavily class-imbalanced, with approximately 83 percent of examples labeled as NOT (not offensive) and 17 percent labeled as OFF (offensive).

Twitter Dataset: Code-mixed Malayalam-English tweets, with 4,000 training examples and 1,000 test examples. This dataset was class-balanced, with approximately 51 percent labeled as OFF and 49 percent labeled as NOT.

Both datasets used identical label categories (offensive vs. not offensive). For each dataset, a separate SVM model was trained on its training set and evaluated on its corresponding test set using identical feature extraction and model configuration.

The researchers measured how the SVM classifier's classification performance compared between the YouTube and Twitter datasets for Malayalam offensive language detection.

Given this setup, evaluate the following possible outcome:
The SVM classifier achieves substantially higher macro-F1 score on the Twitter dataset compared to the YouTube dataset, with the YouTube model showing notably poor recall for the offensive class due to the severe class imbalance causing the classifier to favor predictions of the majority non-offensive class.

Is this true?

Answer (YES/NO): NO